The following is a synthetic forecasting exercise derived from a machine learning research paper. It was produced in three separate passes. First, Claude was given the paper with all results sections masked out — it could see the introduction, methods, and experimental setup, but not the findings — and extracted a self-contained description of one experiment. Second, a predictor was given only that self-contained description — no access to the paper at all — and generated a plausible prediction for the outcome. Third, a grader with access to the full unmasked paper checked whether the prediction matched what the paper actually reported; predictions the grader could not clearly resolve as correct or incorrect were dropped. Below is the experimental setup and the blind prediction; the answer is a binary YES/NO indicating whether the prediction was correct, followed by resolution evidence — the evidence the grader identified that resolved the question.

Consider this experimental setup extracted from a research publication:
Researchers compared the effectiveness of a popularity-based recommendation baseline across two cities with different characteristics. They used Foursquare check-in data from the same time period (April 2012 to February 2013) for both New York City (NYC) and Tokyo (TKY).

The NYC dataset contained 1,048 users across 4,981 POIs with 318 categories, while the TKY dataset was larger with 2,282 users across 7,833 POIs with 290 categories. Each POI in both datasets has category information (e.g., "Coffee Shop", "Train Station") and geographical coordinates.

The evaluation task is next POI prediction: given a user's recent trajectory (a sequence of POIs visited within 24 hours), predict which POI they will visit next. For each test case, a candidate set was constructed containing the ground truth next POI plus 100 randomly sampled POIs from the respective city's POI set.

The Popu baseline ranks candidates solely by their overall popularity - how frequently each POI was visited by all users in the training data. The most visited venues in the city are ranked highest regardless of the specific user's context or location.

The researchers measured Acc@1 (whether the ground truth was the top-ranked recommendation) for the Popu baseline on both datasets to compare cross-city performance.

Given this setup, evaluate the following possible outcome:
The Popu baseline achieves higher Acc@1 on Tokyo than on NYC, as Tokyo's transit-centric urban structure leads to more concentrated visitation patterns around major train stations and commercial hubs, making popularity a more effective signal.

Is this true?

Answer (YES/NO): YES